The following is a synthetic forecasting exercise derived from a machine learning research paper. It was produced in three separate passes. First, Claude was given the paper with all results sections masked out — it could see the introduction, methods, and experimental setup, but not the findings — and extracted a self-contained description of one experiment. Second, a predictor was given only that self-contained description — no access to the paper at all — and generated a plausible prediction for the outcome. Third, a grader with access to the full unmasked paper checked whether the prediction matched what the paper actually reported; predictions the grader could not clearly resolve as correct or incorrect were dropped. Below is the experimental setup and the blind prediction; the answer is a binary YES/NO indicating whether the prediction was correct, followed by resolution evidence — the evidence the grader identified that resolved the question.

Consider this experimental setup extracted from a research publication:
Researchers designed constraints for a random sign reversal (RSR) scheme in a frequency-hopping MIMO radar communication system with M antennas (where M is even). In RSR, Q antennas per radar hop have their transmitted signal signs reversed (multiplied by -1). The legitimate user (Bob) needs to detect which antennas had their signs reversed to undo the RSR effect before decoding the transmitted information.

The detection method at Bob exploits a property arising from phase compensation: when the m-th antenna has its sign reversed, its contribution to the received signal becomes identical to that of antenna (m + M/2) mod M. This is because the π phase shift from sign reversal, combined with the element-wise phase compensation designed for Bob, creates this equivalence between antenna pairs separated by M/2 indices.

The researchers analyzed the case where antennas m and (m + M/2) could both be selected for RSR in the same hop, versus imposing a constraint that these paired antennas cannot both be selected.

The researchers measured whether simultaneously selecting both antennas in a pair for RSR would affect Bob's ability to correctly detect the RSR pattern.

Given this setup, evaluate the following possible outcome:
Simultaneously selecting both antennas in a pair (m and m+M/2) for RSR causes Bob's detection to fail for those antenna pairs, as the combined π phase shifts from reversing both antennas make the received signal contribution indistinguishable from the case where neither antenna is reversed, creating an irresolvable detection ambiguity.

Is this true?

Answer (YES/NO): NO